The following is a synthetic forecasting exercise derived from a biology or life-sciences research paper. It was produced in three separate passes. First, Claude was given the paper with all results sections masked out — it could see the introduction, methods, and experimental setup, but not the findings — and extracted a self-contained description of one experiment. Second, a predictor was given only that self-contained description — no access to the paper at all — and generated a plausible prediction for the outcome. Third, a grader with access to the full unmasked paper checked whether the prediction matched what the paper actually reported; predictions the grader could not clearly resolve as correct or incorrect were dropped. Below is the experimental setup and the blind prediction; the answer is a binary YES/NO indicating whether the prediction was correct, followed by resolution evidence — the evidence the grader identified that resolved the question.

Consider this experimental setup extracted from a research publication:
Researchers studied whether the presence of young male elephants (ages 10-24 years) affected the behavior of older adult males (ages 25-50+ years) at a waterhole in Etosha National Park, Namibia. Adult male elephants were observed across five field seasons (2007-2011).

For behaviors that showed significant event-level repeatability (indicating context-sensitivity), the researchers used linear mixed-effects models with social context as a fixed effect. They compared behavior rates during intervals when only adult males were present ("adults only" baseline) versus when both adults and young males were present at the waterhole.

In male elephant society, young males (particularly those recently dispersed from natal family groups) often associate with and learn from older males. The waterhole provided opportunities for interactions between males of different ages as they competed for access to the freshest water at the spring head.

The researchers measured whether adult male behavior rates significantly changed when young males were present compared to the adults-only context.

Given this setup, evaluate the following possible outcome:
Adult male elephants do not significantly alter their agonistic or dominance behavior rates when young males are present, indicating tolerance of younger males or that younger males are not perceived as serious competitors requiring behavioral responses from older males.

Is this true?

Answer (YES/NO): NO